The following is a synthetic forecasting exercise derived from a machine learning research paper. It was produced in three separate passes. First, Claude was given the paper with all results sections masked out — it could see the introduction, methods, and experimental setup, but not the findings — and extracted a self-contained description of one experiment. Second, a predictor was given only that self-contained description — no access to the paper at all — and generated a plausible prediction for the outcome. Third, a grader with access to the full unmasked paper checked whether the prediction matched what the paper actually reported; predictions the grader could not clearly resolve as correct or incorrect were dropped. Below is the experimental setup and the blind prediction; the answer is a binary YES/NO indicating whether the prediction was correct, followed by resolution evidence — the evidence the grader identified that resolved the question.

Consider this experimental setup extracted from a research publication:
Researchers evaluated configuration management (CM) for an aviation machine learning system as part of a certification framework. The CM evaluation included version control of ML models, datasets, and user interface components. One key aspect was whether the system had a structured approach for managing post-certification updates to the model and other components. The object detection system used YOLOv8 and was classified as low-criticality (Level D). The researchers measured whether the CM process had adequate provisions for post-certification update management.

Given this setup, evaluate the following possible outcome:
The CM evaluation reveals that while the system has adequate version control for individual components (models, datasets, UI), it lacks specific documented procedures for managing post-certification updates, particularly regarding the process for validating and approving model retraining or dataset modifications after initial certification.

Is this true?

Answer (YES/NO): YES